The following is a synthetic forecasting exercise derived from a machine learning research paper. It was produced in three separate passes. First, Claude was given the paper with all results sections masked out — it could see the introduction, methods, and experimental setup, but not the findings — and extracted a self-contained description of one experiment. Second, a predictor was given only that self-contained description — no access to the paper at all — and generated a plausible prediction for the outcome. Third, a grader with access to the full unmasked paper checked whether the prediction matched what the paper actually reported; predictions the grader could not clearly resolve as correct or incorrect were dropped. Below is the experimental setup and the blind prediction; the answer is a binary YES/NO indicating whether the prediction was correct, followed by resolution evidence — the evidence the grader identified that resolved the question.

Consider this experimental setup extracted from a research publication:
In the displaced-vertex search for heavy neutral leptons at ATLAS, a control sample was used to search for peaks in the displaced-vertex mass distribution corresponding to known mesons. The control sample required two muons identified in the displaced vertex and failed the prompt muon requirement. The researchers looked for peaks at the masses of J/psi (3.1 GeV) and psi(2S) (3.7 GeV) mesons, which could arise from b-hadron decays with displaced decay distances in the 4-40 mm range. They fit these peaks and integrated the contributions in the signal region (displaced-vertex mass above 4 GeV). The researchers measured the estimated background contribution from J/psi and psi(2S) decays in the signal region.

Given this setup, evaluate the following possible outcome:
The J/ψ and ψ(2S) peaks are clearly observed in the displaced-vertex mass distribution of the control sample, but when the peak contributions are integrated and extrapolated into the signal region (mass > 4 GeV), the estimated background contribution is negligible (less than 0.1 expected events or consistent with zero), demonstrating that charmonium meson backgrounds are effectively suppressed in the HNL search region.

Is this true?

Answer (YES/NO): YES